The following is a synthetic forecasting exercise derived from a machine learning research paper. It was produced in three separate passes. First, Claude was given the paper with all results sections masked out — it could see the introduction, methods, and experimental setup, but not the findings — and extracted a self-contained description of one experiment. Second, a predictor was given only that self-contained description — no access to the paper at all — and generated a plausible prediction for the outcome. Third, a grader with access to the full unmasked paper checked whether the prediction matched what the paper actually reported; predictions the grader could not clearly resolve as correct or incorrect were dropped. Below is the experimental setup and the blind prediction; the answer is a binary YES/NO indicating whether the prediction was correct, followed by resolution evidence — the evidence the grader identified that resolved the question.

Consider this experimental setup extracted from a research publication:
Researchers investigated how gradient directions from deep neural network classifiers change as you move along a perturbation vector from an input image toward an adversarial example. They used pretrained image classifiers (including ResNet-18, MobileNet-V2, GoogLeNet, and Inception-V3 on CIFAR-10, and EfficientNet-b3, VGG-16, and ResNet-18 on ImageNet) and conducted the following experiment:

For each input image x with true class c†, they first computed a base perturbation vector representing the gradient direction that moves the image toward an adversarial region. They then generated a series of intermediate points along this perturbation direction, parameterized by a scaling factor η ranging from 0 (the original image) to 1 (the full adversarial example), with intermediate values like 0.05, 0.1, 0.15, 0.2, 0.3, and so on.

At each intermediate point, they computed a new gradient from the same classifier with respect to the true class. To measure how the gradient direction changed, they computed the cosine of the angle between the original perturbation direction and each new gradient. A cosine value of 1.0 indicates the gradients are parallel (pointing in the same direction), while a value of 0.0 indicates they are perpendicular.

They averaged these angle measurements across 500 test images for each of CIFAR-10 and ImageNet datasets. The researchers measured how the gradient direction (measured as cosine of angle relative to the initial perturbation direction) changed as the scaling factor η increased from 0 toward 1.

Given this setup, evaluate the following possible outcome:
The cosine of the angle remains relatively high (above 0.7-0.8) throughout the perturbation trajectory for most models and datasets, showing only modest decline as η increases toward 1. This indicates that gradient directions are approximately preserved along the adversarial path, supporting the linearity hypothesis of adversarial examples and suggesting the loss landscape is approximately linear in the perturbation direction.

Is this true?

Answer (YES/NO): NO